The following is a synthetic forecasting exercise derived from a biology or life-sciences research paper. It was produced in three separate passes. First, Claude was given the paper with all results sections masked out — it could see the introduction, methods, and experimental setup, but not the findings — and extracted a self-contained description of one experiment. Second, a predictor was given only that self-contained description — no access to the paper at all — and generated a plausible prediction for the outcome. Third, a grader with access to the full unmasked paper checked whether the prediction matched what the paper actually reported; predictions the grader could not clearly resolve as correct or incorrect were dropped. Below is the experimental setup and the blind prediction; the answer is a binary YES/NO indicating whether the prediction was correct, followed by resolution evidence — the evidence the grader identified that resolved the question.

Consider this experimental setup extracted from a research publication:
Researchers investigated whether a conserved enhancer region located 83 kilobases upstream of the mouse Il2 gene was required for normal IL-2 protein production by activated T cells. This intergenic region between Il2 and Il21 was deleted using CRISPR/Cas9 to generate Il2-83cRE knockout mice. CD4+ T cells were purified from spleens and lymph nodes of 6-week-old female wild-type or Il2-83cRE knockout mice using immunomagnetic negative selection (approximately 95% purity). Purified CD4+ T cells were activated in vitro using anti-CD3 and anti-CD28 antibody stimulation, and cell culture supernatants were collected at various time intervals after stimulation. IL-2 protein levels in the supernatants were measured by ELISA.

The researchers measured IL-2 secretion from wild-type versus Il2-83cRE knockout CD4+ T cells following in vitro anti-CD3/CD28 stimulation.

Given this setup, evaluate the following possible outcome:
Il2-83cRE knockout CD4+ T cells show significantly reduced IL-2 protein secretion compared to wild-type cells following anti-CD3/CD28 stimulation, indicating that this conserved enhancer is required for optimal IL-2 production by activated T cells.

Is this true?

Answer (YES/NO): YES